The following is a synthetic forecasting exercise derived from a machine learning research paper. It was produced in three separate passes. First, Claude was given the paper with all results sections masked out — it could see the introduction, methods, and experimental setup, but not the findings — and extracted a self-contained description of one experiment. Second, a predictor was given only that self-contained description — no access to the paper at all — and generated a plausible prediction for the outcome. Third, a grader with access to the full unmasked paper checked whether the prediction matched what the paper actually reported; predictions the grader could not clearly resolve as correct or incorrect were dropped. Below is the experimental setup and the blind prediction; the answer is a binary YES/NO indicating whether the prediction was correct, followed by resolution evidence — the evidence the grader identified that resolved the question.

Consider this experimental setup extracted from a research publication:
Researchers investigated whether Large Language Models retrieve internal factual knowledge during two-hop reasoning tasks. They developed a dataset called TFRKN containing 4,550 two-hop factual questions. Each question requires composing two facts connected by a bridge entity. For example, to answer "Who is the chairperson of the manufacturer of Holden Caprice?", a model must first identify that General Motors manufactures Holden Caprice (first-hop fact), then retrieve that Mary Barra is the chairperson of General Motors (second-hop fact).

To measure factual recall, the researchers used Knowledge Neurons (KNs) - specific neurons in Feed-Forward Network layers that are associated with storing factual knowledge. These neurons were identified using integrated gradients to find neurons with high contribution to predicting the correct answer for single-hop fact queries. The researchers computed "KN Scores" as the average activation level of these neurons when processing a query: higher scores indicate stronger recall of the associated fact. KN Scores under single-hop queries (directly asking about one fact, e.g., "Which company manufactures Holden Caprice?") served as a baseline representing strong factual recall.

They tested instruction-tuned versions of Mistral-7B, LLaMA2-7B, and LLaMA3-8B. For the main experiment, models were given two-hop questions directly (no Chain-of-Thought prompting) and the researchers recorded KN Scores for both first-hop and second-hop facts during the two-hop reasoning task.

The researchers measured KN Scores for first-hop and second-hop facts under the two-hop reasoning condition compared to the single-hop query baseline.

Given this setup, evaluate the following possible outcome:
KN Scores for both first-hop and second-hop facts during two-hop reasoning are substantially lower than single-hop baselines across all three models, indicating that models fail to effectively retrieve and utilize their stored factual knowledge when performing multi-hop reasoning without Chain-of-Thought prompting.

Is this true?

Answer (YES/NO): YES